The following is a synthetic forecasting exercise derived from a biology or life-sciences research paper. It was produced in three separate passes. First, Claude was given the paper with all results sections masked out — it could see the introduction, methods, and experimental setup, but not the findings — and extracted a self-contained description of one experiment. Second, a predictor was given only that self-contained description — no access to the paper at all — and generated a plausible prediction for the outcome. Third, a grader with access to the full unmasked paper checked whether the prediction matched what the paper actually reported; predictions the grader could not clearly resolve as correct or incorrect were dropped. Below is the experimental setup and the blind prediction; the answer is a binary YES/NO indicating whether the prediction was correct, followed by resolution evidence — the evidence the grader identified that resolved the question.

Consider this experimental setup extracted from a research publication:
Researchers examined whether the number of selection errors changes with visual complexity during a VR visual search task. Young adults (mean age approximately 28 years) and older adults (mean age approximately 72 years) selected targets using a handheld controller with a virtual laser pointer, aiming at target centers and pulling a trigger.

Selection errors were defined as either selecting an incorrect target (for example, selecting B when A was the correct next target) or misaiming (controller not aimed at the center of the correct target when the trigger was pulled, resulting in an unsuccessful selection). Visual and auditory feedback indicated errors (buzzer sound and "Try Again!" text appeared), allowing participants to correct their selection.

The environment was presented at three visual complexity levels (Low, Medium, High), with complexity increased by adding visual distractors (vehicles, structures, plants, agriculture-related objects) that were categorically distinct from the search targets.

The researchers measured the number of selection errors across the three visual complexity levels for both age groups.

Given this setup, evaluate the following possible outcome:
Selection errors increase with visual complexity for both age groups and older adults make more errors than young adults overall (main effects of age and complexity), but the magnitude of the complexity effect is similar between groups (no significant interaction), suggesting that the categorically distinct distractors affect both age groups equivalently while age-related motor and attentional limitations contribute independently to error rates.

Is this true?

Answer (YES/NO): NO